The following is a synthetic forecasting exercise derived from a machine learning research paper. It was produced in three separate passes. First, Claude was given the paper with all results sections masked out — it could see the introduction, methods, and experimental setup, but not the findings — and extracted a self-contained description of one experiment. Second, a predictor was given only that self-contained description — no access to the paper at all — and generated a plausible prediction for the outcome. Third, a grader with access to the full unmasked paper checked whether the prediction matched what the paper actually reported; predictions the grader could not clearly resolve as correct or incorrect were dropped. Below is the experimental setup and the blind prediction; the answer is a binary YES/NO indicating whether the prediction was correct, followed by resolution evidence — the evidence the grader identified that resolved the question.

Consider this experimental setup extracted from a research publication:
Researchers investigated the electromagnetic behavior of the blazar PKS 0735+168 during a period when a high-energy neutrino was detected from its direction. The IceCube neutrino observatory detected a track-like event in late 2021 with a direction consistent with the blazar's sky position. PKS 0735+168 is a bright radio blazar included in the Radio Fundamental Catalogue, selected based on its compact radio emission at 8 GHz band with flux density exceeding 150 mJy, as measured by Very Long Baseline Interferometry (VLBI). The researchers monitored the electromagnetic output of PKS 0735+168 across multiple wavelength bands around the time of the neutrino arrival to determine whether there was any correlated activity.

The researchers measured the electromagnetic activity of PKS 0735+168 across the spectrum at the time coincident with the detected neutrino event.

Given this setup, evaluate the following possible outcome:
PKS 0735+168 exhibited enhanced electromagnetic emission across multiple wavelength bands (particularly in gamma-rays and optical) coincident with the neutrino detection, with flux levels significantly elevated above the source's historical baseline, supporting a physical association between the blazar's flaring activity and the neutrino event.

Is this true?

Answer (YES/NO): YES